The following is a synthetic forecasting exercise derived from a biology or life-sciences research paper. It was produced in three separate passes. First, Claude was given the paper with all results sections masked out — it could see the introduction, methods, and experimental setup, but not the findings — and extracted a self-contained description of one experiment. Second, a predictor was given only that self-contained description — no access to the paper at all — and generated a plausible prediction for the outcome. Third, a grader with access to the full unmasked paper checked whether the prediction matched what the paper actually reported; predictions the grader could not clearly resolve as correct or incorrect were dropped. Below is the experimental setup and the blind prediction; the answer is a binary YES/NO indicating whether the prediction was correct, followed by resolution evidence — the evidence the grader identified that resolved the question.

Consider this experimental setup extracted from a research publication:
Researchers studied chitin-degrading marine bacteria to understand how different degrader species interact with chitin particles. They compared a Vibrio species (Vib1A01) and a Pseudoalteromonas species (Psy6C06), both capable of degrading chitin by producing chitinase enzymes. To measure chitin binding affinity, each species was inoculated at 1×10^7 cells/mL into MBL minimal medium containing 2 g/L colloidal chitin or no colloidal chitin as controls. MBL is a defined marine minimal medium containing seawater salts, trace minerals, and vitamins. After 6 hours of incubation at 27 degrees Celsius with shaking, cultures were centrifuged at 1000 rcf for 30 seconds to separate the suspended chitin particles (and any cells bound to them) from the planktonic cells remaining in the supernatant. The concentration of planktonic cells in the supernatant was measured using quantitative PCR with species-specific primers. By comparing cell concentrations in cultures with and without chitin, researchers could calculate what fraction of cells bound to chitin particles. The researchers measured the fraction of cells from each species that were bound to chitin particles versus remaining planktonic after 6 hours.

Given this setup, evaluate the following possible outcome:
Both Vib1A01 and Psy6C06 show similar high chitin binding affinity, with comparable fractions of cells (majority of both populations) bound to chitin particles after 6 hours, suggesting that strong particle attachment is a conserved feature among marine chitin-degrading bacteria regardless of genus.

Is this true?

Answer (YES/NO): NO